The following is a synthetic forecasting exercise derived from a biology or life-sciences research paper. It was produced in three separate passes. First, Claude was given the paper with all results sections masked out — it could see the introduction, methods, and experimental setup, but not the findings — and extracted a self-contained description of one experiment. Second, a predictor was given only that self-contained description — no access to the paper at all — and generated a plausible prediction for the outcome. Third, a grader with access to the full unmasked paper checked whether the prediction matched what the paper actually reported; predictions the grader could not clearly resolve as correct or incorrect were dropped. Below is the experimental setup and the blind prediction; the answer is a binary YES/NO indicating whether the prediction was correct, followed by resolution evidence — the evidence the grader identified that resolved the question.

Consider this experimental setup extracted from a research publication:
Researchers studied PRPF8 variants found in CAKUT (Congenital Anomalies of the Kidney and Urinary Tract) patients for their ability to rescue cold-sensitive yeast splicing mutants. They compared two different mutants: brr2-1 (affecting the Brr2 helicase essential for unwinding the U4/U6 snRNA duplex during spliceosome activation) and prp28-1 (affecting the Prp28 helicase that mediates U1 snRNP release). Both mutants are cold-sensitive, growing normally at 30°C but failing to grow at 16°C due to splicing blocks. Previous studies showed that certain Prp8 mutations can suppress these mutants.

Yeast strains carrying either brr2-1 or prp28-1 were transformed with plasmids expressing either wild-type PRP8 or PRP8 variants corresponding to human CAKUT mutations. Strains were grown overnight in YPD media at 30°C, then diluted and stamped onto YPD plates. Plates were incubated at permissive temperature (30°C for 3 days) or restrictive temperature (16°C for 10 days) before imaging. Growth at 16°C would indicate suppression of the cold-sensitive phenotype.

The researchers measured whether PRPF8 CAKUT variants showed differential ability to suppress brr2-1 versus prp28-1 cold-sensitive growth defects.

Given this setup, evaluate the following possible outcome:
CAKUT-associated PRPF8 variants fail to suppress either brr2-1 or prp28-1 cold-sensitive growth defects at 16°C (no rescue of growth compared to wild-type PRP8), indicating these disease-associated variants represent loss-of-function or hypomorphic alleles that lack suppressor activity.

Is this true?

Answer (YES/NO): NO